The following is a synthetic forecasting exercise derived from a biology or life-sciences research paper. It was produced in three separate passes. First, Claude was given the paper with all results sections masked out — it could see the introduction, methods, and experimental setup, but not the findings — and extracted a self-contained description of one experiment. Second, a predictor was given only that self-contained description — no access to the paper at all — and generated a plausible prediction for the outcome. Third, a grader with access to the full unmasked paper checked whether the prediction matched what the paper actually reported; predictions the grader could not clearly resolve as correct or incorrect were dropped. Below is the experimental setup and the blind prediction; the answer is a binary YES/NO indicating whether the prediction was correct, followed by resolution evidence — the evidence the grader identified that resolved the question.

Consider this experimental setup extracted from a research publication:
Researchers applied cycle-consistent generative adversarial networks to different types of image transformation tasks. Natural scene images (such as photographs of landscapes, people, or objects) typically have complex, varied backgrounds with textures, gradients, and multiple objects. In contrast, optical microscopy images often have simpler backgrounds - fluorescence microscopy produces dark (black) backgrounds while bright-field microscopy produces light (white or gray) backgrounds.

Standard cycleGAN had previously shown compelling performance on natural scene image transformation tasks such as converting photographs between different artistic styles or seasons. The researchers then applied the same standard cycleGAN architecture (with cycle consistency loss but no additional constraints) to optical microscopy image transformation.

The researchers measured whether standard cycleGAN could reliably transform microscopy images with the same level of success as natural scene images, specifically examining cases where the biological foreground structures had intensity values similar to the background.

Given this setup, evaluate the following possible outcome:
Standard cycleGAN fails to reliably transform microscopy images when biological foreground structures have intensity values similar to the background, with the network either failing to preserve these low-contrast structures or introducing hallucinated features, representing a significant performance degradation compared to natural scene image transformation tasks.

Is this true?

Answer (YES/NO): YES